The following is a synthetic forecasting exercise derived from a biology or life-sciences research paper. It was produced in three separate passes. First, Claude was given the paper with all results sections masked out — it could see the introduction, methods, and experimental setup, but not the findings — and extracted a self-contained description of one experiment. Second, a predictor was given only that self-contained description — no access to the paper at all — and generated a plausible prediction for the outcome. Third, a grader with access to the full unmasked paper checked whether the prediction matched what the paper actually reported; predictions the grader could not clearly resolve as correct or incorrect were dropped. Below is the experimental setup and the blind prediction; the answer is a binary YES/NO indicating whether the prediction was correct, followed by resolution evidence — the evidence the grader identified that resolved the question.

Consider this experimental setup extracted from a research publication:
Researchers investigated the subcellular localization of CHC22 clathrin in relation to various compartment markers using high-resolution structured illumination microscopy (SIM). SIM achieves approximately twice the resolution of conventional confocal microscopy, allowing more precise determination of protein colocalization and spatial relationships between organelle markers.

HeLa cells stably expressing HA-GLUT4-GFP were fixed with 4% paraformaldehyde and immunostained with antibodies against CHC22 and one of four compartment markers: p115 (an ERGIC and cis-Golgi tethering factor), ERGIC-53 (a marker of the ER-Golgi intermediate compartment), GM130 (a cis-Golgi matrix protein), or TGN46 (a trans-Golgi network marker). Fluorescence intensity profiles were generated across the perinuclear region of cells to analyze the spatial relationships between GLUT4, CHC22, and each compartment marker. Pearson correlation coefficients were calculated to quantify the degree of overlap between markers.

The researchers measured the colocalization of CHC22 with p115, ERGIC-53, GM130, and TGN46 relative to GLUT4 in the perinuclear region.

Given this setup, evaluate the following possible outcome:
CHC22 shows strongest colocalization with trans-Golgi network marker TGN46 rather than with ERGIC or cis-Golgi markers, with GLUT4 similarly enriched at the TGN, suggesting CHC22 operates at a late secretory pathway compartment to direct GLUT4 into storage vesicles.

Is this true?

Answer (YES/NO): NO